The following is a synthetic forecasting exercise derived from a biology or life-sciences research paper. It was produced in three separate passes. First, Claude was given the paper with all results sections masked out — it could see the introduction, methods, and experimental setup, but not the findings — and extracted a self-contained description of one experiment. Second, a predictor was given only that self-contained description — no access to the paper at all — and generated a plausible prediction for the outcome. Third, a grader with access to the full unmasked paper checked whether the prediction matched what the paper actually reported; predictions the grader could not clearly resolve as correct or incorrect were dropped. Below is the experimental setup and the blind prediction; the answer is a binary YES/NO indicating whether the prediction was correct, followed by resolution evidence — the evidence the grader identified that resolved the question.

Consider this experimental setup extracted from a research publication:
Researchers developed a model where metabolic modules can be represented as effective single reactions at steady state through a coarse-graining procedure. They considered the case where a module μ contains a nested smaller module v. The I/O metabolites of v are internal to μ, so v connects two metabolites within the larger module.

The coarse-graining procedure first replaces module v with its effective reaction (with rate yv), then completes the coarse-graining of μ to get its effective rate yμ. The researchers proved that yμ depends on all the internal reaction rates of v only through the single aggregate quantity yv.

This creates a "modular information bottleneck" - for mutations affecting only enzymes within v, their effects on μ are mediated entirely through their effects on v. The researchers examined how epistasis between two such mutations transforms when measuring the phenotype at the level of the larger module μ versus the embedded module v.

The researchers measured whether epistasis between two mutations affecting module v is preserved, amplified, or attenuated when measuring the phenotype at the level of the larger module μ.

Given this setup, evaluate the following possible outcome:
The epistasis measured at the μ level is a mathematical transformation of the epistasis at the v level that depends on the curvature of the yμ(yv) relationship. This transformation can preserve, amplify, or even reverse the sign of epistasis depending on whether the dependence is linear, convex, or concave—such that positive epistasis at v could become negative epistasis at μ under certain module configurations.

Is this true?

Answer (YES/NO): NO